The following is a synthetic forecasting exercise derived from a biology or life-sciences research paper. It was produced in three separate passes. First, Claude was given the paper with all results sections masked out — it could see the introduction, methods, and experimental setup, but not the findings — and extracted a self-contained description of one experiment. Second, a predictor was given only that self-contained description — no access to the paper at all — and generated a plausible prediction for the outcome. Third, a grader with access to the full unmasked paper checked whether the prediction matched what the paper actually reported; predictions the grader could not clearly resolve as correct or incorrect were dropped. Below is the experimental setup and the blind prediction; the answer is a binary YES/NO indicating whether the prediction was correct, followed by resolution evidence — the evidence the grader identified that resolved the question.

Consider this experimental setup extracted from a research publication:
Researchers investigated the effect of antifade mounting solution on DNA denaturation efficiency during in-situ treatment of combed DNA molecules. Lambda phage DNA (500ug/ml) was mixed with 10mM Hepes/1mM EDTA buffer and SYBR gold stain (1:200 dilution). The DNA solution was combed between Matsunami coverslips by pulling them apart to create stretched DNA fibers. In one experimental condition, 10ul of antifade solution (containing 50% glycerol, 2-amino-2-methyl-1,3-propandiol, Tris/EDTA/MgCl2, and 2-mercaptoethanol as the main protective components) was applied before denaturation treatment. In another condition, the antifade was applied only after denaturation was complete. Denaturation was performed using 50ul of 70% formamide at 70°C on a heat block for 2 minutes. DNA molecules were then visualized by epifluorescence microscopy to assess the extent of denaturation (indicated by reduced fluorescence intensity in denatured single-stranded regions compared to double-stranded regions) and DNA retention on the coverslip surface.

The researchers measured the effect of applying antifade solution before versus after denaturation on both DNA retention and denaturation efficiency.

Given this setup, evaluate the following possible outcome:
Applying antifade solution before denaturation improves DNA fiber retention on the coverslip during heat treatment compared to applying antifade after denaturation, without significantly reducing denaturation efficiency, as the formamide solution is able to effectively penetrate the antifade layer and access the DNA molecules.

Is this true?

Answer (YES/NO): NO